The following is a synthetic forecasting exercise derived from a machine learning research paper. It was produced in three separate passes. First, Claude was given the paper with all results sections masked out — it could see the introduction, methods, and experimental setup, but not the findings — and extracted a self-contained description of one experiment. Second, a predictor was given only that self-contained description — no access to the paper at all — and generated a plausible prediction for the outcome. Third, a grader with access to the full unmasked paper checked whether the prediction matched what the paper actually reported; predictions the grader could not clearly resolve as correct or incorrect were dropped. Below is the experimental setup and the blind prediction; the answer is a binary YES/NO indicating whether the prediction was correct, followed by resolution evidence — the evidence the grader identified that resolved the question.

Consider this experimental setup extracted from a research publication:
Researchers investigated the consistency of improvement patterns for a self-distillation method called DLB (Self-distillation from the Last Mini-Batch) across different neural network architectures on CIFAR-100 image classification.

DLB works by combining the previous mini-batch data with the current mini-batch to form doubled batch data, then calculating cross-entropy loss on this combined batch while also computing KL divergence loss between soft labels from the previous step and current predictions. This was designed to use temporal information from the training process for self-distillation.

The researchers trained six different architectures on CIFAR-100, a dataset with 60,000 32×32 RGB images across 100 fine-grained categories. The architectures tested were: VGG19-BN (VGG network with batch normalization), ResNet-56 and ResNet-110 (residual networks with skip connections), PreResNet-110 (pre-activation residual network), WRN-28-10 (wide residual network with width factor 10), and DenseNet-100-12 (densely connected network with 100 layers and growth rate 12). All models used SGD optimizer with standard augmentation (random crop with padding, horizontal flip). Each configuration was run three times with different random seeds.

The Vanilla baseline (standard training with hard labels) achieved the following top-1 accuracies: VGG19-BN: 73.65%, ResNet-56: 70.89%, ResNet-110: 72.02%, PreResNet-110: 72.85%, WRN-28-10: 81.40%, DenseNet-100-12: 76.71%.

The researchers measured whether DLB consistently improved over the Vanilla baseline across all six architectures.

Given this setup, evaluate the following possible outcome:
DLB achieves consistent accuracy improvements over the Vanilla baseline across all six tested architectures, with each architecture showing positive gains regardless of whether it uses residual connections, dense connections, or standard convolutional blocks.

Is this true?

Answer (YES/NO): NO